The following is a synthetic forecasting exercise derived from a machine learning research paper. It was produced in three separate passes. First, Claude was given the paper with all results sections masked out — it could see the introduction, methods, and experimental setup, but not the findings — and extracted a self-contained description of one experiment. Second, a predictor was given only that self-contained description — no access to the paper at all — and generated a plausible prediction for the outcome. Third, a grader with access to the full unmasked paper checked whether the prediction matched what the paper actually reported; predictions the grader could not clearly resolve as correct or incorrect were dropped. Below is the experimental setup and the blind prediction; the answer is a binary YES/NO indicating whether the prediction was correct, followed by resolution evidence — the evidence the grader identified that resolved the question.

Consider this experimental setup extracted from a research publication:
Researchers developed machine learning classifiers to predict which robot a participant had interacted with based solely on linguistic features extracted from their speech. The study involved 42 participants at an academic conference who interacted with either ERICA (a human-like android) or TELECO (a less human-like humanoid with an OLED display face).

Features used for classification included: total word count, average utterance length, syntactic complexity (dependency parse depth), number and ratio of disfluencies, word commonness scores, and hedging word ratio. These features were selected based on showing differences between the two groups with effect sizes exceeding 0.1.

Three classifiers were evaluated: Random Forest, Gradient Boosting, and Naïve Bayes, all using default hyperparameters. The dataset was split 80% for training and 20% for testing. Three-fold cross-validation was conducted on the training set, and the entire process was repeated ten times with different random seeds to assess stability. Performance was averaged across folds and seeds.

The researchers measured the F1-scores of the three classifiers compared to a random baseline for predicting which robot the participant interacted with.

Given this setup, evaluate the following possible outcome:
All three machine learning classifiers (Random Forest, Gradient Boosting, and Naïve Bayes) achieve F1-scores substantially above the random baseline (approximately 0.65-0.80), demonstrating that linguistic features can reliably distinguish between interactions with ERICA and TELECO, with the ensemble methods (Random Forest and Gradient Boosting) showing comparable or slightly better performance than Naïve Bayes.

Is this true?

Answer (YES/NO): NO